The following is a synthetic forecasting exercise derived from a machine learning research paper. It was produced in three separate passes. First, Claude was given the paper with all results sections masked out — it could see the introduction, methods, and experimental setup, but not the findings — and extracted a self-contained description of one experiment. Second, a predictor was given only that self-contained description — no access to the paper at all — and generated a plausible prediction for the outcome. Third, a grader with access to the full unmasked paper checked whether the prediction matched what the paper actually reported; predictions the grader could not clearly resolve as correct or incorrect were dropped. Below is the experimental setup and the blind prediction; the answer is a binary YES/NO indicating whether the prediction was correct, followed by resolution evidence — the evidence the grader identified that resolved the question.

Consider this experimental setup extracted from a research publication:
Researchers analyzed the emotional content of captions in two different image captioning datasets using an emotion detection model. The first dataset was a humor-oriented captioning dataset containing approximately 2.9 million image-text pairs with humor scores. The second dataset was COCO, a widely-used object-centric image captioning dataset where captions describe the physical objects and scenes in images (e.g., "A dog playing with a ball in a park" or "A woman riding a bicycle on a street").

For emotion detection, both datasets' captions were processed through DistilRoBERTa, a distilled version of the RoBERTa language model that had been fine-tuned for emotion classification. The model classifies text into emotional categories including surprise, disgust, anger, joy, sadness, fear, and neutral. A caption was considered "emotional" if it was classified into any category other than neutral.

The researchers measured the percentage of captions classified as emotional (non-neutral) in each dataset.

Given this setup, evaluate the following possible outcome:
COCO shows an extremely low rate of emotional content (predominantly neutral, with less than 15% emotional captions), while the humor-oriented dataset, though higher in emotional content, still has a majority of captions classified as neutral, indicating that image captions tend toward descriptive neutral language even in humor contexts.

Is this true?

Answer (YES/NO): NO